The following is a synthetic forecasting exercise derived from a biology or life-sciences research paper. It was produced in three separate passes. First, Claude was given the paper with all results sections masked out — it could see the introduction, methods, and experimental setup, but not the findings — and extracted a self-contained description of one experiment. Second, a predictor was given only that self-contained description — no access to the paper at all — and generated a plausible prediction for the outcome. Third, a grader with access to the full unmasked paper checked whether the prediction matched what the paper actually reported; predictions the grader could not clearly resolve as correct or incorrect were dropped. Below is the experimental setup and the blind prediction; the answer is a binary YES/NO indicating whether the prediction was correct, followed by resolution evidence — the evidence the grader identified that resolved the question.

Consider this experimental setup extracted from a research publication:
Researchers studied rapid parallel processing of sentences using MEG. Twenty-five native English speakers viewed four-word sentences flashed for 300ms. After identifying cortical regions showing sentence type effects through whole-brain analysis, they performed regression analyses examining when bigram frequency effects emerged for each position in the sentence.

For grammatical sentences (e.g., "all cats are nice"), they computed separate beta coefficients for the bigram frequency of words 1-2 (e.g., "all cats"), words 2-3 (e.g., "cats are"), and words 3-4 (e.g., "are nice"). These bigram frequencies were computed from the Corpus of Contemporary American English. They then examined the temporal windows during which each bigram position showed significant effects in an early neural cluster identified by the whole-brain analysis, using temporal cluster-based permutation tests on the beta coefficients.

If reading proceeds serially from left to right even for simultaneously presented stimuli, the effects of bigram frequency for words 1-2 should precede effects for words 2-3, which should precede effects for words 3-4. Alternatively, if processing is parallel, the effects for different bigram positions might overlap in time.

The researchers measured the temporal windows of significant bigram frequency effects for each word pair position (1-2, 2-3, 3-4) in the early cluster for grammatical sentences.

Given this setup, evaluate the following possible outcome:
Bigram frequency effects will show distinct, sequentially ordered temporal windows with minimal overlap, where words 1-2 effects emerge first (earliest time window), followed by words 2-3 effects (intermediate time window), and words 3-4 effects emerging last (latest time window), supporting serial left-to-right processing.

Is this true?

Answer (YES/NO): NO